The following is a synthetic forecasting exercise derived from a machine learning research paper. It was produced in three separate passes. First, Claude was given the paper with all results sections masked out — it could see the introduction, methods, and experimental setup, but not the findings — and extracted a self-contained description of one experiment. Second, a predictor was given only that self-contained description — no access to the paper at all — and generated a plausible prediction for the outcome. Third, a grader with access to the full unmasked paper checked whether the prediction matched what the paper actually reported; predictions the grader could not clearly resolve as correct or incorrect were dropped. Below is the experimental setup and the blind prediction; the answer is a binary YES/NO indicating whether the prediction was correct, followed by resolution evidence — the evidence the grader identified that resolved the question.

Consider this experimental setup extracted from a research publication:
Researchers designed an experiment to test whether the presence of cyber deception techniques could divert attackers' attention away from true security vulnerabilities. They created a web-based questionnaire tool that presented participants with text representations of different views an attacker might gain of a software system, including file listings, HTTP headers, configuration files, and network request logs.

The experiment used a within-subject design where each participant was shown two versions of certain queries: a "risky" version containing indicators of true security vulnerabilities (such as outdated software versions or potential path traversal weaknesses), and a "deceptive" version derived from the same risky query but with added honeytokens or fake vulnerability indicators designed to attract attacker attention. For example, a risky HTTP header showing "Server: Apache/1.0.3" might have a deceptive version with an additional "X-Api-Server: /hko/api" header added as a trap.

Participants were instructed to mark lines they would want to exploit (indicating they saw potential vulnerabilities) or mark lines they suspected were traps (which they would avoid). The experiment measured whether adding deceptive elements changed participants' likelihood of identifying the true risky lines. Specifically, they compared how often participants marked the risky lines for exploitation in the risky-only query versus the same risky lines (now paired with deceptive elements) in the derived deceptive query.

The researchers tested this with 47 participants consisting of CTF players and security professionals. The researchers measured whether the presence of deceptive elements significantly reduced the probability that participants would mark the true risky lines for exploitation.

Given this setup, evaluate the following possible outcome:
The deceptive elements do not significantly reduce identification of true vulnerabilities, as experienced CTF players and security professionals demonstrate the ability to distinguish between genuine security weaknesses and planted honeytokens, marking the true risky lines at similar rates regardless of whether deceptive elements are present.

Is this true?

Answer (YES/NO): NO